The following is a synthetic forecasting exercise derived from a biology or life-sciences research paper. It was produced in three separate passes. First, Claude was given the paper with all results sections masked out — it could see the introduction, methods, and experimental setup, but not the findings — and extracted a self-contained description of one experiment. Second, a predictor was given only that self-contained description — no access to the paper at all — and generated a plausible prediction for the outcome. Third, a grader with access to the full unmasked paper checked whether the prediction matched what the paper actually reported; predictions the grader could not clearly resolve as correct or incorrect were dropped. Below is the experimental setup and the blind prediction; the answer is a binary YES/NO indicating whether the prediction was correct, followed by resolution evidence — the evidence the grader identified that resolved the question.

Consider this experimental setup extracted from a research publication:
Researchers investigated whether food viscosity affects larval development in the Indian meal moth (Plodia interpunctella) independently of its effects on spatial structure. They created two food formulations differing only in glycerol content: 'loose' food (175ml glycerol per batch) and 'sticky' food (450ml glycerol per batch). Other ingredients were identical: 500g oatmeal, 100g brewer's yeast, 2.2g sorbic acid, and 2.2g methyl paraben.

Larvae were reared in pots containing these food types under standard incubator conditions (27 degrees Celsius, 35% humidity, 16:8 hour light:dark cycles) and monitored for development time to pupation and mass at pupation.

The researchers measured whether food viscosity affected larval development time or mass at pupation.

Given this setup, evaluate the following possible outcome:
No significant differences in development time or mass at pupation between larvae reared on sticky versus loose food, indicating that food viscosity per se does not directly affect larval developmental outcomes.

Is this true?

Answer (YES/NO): YES